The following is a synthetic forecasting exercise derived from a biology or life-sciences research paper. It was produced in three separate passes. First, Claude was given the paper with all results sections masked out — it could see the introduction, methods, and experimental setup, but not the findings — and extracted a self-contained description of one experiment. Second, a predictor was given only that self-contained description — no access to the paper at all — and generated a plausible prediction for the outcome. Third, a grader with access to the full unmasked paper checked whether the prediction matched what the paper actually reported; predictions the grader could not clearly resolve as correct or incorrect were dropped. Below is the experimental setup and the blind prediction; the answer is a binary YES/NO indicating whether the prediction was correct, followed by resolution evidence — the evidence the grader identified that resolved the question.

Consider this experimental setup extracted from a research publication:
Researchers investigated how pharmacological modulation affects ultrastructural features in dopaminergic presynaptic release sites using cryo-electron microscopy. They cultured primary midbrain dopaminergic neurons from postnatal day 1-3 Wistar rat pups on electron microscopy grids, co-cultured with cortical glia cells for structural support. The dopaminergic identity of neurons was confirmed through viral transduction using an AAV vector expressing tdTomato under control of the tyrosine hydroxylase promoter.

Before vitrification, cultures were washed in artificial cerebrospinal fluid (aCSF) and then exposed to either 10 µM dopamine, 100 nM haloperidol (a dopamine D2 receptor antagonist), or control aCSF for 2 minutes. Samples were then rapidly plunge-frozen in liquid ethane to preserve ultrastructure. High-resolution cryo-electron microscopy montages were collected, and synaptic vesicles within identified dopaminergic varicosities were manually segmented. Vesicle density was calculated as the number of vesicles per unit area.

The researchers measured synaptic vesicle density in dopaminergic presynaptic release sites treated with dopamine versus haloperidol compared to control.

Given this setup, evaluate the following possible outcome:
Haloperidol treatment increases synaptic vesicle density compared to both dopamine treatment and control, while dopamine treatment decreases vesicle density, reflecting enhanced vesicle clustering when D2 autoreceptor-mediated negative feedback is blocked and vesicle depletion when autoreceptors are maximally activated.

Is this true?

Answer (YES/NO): YES